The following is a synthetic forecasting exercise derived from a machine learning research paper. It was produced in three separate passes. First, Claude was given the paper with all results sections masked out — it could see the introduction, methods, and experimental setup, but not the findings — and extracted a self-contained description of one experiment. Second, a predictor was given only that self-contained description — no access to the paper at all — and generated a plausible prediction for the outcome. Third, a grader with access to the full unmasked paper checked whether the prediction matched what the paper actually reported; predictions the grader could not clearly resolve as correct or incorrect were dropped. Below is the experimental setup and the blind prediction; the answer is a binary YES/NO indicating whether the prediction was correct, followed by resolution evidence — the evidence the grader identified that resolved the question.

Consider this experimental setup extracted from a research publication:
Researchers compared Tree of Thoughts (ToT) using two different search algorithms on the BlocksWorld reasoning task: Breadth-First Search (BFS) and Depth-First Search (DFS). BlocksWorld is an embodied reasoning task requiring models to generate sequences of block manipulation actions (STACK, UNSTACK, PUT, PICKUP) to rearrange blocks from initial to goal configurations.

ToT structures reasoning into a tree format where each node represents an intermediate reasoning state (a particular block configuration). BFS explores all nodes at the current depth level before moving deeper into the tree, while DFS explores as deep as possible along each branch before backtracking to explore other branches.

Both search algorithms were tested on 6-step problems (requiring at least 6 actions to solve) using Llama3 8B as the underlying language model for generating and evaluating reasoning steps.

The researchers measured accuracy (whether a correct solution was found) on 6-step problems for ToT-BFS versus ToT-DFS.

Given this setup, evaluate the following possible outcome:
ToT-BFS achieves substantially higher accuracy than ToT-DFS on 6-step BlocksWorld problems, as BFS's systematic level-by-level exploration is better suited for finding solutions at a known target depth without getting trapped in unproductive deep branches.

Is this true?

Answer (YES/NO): NO